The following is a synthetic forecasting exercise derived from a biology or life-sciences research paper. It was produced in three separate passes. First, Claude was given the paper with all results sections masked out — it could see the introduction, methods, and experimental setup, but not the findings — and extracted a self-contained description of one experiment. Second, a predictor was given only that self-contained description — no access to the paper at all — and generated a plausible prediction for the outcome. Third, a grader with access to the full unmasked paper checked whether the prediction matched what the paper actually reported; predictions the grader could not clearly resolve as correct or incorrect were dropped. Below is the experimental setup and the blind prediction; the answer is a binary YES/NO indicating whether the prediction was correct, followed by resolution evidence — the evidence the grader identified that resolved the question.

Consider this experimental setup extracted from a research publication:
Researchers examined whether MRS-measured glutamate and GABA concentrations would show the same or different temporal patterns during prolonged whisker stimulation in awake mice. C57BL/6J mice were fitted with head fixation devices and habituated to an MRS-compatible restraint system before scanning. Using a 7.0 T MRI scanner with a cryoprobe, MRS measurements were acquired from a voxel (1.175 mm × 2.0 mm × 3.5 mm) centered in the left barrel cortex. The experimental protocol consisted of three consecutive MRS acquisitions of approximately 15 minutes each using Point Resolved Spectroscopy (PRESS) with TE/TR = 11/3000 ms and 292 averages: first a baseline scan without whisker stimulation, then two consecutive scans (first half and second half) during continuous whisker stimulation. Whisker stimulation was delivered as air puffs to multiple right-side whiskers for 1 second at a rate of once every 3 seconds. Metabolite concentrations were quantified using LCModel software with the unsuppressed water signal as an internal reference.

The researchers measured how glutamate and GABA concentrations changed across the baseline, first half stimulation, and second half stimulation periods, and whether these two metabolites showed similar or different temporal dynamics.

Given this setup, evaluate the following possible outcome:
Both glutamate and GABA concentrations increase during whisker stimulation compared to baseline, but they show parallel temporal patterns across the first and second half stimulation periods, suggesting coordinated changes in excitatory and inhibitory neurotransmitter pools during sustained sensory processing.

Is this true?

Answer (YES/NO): NO